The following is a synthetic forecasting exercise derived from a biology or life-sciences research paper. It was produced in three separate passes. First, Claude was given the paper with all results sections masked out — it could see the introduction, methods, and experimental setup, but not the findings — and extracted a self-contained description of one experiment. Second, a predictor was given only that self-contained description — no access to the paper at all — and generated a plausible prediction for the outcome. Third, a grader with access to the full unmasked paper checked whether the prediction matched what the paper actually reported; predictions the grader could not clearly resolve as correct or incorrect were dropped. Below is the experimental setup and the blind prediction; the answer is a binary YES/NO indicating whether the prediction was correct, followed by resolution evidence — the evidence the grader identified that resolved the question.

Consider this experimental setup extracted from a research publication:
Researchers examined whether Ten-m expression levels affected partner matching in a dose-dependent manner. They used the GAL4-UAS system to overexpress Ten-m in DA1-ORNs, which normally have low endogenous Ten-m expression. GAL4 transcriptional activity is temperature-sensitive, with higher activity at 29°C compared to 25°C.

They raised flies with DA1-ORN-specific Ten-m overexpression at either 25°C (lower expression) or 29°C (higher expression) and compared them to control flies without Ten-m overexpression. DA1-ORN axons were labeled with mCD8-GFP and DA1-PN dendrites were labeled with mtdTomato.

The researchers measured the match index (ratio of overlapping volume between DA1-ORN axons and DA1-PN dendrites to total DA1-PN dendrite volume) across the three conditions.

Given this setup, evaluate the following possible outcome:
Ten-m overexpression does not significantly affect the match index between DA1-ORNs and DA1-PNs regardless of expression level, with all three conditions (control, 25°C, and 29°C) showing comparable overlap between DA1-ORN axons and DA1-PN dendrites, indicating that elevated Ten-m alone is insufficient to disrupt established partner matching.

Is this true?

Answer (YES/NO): NO